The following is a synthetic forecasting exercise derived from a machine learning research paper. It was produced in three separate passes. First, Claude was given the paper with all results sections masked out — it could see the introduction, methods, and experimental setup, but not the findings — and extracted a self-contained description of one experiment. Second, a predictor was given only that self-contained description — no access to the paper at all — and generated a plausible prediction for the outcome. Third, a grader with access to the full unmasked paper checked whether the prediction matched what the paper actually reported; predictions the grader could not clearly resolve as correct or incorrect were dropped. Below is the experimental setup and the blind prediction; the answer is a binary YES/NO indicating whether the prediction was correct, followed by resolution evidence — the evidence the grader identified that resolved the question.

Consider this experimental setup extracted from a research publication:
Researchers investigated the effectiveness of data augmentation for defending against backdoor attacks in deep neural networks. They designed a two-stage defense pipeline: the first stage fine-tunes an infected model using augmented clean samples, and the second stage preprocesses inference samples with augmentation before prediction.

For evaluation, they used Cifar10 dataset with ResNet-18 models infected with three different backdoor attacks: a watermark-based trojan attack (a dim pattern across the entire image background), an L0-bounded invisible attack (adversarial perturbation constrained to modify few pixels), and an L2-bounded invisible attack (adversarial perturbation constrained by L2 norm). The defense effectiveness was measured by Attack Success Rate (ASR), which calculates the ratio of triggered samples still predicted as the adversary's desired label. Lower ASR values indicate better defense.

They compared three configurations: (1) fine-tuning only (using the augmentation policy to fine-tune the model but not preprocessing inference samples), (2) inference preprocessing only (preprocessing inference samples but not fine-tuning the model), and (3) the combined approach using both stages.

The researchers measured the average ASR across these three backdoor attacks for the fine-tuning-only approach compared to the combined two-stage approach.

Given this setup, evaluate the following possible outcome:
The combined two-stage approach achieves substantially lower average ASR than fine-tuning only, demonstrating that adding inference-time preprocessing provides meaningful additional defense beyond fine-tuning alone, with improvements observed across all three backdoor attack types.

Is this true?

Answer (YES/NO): NO